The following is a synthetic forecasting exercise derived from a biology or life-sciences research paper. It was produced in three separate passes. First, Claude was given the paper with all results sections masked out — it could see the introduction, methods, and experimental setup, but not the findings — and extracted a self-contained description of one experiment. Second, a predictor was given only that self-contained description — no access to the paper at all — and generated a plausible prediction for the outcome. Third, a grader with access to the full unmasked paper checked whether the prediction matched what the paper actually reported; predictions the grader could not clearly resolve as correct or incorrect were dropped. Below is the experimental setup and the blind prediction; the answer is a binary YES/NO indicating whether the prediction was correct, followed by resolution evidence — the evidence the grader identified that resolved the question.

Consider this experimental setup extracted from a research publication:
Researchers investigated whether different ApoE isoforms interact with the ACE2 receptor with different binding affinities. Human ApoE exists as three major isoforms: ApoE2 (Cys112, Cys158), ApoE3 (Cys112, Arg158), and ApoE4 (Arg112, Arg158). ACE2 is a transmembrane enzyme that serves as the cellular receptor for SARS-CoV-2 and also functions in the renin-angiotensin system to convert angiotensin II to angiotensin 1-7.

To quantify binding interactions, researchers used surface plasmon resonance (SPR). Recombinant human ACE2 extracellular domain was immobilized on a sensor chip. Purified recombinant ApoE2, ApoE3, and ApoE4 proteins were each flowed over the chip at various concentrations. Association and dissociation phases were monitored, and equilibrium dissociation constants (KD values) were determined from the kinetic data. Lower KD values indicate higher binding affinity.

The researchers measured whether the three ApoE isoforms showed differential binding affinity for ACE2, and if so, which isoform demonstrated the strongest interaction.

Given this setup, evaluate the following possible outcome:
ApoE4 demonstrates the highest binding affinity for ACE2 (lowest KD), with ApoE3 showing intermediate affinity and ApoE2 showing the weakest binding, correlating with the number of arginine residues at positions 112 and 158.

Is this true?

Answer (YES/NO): NO